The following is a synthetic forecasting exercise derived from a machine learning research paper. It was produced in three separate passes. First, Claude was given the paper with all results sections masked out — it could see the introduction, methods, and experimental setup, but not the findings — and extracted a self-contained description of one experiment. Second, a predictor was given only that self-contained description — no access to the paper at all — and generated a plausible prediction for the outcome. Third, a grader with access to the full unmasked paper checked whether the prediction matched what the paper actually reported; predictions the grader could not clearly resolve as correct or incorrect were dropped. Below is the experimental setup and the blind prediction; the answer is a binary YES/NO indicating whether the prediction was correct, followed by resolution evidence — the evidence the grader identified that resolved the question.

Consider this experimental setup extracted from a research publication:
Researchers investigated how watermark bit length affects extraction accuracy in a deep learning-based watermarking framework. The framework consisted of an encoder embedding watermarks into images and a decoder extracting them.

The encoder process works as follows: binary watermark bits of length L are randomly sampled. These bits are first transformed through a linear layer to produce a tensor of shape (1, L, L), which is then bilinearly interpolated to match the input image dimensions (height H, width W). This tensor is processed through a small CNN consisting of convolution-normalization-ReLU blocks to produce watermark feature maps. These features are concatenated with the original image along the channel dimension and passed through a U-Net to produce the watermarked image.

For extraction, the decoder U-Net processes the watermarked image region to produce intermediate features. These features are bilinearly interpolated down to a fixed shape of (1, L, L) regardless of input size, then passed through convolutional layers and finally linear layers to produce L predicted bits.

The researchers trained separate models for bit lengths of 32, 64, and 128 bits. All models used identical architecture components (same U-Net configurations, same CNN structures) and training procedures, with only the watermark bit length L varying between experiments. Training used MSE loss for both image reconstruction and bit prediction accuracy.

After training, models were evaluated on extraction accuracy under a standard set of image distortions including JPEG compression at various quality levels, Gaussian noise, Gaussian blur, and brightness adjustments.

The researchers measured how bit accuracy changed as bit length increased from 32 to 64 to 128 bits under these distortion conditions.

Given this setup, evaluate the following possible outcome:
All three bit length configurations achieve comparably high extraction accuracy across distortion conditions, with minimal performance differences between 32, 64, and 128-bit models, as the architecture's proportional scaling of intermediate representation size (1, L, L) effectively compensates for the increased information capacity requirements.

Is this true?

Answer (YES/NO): NO